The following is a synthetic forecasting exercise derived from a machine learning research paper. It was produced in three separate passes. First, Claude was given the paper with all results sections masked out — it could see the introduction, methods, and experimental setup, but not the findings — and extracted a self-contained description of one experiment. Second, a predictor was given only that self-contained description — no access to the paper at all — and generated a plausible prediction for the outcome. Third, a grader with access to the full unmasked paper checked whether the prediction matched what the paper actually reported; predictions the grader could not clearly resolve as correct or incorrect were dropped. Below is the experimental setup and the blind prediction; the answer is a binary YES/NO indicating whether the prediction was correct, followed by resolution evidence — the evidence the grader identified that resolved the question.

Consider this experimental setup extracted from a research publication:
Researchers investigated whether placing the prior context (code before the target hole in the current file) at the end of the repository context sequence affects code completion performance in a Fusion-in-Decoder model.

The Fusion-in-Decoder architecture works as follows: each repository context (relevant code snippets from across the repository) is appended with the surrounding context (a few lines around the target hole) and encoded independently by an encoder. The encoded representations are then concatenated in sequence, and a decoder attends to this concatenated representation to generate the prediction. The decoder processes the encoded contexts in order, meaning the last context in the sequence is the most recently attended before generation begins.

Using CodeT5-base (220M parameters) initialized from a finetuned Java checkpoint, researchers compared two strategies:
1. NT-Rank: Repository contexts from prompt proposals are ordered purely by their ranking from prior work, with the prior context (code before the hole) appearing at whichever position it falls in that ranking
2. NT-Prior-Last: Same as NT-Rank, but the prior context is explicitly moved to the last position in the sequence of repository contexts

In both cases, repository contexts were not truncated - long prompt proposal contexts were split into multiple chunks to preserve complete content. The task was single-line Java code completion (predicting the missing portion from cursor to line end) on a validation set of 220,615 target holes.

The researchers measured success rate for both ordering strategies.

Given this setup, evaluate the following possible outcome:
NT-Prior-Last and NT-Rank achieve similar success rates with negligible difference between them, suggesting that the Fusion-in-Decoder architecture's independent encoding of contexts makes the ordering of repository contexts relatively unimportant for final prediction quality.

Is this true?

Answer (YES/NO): NO